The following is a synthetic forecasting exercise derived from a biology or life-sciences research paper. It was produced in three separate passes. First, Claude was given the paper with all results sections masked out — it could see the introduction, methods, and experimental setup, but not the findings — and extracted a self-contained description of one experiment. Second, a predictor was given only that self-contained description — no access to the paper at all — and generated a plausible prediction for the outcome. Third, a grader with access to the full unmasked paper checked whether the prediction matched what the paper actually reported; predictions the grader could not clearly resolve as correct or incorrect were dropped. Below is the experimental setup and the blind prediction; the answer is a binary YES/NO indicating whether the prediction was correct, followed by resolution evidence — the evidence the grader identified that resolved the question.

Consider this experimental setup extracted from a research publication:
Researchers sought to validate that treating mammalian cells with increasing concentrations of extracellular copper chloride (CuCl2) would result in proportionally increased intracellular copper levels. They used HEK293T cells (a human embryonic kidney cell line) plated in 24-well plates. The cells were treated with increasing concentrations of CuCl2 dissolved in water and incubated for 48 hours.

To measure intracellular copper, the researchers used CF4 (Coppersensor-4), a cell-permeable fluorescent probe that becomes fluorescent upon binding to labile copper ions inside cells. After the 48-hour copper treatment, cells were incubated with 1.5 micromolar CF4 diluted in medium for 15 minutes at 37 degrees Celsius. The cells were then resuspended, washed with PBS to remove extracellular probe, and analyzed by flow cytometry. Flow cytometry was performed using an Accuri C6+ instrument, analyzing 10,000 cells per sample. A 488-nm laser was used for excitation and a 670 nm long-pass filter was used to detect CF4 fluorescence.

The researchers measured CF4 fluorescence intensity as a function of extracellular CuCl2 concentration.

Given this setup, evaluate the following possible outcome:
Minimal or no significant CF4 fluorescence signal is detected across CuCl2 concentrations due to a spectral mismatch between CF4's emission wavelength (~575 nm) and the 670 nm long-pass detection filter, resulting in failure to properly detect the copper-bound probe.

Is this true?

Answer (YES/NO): NO